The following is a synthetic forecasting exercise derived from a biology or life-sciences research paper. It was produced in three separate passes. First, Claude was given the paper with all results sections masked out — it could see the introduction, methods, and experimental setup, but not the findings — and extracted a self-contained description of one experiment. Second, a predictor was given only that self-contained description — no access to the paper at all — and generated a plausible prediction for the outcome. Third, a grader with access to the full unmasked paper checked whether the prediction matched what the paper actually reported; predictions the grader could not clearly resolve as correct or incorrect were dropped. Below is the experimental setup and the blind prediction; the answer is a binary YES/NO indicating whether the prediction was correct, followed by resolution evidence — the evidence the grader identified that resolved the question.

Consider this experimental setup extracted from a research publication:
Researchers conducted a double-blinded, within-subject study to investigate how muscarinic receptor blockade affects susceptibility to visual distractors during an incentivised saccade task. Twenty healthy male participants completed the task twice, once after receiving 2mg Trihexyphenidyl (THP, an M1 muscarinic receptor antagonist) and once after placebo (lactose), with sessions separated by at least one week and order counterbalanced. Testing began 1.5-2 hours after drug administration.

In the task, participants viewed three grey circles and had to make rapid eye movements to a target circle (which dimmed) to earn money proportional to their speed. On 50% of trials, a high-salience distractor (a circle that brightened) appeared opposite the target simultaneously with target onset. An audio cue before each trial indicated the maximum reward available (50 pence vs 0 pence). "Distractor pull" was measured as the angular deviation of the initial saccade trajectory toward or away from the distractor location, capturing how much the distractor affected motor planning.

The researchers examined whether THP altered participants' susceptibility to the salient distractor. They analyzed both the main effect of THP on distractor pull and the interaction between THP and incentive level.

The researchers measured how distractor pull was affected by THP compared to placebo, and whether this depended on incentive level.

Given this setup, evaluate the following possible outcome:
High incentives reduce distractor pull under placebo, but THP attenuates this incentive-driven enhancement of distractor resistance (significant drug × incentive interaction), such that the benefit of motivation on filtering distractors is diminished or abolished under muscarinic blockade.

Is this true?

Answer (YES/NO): NO